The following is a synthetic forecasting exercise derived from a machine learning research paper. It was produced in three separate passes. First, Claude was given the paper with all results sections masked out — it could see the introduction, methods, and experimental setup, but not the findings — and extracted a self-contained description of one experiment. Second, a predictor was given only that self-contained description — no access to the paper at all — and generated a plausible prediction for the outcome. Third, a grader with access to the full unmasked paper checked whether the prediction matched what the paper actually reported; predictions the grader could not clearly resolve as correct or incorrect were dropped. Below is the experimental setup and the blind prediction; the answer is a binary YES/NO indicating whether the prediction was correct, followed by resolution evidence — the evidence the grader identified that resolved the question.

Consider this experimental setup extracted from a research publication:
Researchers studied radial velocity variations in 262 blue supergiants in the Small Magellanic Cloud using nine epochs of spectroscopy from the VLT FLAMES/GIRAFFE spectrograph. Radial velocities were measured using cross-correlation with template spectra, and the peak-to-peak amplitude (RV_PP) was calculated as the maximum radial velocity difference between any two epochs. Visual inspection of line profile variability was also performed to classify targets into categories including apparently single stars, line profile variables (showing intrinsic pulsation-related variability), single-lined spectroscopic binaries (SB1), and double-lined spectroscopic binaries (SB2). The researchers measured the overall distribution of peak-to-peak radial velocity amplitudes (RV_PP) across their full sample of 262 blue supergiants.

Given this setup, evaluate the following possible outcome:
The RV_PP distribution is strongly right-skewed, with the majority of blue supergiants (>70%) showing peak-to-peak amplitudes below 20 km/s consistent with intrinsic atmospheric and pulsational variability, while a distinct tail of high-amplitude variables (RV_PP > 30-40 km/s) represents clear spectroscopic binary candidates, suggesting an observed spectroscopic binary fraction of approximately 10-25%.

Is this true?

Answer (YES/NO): YES